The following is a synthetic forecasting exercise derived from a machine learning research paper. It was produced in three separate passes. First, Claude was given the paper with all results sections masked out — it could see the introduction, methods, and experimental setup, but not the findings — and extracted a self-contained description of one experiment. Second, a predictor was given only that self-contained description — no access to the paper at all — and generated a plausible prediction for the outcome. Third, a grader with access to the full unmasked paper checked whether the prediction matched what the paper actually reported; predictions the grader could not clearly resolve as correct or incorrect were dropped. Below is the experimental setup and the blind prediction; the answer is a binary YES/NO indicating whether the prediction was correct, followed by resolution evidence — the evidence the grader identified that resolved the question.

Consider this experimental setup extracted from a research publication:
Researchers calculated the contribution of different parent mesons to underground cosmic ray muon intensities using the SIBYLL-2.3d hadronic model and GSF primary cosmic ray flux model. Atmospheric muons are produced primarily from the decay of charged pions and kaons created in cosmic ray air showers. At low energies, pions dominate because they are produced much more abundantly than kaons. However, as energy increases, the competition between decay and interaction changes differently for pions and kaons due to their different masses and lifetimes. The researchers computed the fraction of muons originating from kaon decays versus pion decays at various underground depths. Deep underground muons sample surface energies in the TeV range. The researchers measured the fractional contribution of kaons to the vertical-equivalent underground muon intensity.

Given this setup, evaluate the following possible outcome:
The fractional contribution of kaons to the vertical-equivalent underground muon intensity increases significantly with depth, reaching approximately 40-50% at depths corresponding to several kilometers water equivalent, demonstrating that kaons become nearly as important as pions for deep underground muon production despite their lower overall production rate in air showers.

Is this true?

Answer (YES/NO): NO